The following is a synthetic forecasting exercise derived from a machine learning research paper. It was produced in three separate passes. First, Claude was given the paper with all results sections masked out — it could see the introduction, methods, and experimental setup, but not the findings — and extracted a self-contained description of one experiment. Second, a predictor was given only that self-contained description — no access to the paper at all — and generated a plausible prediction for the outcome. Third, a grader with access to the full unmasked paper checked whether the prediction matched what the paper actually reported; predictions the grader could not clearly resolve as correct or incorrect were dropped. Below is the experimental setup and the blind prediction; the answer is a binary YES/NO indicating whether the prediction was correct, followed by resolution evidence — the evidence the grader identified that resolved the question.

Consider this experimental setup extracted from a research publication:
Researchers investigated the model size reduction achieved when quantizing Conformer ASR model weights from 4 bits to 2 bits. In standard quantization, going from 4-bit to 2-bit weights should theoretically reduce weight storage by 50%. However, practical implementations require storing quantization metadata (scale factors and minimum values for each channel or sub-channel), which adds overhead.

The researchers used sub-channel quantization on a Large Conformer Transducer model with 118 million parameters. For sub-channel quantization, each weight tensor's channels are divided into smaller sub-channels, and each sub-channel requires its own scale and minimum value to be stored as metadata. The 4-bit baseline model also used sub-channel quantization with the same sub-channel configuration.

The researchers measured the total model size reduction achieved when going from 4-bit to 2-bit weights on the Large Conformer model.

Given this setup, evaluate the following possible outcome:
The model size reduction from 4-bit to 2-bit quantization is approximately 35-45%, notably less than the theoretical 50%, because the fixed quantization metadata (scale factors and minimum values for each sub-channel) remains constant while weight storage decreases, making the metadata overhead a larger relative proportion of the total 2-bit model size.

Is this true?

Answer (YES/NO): NO